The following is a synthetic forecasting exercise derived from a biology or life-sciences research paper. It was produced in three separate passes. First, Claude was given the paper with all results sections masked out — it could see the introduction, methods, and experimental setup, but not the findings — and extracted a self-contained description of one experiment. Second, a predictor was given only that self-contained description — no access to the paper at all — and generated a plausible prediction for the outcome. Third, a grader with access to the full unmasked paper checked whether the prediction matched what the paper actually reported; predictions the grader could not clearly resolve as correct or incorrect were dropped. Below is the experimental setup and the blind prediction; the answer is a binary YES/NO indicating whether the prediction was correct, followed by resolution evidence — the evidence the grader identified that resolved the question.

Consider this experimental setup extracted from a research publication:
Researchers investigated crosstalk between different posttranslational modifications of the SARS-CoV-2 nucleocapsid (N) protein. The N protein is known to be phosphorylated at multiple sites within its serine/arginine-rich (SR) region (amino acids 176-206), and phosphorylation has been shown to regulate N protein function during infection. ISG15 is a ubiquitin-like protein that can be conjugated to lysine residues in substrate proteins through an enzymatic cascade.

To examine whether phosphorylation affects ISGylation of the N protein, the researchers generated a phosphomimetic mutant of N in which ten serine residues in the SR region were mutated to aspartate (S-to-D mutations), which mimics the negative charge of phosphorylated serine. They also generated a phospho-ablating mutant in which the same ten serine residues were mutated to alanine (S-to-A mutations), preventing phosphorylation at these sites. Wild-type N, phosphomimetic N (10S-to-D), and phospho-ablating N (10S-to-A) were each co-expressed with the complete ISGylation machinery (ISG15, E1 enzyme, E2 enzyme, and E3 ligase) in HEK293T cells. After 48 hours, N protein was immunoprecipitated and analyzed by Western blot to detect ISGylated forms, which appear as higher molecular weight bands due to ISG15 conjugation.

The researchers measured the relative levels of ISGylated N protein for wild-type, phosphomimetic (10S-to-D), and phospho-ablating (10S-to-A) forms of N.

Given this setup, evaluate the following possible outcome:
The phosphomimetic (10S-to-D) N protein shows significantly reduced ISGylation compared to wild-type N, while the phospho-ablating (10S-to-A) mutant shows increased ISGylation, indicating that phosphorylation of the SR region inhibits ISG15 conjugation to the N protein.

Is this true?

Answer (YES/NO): NO